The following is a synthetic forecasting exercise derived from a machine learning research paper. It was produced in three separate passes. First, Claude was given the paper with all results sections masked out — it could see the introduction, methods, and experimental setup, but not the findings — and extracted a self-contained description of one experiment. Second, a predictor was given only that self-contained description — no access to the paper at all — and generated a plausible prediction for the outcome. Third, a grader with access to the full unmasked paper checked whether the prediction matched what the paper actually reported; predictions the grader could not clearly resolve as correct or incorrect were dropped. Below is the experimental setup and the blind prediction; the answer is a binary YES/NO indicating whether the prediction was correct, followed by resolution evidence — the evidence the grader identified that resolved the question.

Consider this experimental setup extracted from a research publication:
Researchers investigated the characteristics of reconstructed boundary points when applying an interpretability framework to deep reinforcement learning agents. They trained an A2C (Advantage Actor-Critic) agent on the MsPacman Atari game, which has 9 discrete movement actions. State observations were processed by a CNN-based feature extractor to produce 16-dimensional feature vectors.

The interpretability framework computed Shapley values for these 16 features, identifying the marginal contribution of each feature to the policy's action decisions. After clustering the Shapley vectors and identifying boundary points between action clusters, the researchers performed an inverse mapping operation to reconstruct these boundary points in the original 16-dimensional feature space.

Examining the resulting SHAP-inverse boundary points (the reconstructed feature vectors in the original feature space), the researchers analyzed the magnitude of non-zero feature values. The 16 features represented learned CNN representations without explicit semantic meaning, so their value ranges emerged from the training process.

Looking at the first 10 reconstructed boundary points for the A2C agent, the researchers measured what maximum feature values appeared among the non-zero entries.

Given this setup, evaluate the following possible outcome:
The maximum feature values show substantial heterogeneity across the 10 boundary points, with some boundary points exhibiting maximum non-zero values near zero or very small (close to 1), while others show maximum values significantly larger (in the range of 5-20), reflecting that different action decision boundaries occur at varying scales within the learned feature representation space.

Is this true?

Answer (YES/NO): NO